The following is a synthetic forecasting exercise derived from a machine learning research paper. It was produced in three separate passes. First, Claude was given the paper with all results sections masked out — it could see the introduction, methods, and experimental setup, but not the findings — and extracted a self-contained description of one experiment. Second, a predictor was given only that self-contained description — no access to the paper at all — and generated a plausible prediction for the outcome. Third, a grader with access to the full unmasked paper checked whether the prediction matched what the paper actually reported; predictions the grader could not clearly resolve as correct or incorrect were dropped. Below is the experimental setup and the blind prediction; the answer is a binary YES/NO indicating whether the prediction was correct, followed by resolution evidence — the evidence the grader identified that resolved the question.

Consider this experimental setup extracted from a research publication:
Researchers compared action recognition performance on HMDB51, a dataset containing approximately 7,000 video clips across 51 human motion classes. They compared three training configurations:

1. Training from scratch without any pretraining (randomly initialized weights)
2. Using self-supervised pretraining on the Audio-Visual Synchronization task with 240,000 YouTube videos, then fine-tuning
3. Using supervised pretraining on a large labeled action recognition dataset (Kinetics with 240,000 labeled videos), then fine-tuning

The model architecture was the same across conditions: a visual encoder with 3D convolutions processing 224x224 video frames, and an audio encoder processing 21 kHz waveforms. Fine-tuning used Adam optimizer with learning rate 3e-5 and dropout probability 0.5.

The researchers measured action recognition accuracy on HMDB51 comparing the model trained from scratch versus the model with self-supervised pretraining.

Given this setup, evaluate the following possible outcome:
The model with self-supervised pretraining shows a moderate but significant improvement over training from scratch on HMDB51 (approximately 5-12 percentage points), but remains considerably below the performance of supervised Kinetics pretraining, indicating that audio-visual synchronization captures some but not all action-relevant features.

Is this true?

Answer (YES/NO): NO